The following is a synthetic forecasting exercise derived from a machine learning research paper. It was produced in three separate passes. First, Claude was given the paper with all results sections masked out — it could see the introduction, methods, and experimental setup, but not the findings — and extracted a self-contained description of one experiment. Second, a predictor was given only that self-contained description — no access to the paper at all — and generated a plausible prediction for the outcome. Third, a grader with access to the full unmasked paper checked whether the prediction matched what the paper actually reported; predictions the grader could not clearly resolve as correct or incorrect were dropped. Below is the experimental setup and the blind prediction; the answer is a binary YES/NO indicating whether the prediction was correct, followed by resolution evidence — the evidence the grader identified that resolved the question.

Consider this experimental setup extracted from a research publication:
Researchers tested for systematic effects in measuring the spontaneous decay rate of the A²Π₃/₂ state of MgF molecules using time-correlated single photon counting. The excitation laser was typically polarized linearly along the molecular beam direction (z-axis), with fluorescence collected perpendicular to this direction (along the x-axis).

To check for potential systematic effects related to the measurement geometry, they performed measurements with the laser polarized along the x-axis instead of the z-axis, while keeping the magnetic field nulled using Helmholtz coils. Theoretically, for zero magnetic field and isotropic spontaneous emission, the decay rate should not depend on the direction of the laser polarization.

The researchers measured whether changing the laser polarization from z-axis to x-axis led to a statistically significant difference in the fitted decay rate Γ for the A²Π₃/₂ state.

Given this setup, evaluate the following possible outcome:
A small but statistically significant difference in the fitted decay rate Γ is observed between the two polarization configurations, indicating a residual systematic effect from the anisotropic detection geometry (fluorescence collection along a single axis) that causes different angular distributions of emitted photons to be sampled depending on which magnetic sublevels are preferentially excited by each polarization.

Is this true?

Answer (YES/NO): YES